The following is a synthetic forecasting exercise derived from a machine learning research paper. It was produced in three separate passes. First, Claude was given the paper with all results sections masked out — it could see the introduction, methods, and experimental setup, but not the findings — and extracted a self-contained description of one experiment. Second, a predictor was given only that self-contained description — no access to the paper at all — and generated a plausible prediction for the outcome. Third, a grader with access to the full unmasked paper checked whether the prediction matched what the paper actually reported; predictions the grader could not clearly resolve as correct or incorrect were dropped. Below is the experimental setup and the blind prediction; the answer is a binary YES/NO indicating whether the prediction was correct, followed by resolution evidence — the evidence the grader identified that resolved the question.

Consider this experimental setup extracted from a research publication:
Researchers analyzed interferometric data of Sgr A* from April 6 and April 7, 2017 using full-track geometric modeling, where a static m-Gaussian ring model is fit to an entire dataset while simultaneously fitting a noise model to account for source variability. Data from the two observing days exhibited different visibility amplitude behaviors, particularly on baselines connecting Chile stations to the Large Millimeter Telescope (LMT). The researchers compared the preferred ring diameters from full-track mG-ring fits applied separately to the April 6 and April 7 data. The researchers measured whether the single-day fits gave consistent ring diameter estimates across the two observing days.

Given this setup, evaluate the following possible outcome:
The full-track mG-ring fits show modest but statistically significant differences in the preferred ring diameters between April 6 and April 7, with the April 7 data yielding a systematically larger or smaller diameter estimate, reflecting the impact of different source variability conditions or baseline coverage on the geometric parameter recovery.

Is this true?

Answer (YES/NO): NO